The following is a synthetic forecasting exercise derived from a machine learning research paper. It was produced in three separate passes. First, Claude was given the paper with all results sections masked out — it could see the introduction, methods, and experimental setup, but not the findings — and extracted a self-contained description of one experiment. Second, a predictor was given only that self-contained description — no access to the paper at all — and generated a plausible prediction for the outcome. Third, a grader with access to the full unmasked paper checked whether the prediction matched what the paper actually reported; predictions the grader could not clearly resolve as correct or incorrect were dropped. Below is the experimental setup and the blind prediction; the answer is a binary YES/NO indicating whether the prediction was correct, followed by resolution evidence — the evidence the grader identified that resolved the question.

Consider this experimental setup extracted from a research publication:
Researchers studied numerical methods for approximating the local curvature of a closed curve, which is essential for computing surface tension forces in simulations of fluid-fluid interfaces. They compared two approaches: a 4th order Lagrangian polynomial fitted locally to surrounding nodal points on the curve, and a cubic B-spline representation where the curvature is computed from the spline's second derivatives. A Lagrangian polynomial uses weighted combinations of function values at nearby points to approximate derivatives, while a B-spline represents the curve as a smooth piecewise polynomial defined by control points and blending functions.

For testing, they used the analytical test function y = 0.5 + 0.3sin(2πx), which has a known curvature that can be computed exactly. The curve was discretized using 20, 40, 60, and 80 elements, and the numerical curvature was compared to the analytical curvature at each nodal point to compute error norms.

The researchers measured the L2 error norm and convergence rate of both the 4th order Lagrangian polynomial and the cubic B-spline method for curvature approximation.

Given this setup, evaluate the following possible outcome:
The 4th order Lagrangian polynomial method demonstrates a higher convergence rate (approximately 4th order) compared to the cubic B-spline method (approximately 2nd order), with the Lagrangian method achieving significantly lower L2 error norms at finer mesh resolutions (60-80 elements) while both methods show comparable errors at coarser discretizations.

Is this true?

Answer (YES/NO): NO